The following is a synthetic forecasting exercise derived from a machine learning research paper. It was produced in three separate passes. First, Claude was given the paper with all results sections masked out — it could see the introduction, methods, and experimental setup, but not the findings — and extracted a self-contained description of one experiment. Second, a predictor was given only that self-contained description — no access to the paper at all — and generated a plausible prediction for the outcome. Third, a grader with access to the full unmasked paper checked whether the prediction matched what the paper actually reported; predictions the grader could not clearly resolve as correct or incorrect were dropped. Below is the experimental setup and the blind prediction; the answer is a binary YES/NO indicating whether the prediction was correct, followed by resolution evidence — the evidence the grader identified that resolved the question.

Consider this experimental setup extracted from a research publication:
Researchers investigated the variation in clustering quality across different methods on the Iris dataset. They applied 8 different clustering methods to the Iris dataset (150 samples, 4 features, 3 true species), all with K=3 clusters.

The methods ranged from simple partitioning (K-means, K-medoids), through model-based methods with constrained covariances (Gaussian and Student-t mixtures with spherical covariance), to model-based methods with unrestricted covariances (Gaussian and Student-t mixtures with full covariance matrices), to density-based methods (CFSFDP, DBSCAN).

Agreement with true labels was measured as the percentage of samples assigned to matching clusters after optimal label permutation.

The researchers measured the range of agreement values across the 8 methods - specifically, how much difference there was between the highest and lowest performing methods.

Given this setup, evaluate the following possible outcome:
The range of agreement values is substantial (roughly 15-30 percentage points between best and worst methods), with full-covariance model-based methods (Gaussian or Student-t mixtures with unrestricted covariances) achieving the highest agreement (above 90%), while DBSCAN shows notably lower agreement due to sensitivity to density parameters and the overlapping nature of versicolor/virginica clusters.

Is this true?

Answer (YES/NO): NO